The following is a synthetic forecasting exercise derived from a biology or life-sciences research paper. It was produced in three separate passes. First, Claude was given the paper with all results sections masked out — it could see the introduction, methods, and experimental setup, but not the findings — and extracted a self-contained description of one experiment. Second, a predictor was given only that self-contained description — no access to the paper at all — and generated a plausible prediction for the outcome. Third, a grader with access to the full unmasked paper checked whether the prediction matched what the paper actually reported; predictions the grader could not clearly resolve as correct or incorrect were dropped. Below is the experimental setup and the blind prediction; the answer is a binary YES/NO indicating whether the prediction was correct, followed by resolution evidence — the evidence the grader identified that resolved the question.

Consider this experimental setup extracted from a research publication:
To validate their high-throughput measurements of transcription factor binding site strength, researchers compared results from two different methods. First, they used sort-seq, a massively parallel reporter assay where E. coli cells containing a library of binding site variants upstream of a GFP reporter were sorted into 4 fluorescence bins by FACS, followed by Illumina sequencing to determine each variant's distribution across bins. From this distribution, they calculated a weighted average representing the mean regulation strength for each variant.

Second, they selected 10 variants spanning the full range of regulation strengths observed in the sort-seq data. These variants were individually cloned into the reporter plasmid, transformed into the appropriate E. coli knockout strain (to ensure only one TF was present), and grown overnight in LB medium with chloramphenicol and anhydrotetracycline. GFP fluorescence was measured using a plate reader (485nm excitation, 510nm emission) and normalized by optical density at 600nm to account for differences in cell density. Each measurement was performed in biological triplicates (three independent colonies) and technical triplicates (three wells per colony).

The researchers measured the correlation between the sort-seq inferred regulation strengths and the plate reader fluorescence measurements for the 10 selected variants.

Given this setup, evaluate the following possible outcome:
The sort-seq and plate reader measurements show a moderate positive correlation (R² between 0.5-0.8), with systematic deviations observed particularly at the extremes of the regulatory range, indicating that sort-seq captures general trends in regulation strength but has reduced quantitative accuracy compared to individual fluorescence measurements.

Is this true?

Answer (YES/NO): NO